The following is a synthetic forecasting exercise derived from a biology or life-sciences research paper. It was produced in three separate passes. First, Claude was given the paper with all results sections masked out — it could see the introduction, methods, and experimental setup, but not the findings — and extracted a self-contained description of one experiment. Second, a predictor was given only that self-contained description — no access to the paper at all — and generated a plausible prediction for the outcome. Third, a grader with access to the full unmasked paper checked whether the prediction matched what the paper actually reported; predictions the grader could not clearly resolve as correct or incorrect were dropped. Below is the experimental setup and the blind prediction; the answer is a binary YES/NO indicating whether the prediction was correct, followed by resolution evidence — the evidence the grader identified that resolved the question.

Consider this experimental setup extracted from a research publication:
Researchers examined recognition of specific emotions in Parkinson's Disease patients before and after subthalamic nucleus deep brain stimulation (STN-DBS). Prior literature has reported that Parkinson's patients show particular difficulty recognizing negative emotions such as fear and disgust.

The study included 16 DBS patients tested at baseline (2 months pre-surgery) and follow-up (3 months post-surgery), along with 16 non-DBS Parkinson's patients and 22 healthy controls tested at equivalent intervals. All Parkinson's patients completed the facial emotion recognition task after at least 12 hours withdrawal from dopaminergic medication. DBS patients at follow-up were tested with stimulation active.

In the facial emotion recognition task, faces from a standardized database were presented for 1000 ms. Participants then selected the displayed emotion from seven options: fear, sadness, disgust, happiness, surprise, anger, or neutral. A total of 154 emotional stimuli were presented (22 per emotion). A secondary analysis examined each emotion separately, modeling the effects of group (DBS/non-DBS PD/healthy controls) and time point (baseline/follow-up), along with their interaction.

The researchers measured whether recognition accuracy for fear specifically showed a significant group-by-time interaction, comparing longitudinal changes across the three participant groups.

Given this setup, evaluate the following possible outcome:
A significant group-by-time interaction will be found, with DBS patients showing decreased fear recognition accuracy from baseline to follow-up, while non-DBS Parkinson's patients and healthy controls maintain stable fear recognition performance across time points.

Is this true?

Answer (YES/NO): NO